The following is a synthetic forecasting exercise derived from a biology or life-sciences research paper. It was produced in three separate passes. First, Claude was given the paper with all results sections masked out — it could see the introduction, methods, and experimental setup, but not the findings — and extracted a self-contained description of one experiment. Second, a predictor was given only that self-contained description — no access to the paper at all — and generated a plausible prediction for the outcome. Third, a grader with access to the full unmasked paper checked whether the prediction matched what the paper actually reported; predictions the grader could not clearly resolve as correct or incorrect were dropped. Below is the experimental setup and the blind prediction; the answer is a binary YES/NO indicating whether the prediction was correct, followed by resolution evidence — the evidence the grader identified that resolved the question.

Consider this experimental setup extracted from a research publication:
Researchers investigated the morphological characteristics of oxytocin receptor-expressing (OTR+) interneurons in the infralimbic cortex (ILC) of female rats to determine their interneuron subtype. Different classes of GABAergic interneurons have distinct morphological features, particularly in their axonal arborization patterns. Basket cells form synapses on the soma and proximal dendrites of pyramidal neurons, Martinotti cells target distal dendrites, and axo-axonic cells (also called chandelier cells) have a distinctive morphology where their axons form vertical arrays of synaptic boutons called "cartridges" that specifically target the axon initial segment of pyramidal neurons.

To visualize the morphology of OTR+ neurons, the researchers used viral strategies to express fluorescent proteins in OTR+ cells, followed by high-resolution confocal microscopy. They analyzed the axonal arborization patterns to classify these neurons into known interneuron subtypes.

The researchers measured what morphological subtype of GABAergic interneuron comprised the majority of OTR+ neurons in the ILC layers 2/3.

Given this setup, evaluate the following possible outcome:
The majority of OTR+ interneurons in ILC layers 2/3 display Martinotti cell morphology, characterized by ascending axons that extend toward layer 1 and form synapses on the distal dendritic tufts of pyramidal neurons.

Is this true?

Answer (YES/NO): NO